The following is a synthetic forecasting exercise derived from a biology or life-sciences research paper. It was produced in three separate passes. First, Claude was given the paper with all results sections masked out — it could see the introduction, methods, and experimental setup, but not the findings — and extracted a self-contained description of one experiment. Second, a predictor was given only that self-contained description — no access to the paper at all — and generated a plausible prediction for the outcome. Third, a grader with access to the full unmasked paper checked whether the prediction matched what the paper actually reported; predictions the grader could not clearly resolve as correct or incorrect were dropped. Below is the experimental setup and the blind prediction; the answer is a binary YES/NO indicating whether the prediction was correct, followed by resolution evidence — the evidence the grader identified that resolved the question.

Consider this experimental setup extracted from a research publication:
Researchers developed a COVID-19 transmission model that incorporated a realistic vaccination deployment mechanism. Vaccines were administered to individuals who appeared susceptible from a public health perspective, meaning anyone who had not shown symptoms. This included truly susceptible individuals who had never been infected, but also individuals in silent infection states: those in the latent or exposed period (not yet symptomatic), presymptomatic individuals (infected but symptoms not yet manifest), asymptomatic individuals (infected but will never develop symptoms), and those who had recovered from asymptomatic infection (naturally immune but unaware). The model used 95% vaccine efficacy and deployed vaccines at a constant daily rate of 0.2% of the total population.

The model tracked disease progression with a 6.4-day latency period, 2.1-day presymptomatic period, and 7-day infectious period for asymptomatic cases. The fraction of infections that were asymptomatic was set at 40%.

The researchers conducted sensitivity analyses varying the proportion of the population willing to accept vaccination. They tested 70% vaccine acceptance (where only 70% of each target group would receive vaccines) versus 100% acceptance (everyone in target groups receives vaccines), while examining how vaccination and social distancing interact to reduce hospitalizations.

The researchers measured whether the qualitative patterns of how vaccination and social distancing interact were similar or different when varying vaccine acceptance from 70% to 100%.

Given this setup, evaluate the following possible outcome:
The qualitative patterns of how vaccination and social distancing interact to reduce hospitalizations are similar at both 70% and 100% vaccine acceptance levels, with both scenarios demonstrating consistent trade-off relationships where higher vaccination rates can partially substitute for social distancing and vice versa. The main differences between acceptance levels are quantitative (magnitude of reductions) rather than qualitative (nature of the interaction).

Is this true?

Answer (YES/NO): YES